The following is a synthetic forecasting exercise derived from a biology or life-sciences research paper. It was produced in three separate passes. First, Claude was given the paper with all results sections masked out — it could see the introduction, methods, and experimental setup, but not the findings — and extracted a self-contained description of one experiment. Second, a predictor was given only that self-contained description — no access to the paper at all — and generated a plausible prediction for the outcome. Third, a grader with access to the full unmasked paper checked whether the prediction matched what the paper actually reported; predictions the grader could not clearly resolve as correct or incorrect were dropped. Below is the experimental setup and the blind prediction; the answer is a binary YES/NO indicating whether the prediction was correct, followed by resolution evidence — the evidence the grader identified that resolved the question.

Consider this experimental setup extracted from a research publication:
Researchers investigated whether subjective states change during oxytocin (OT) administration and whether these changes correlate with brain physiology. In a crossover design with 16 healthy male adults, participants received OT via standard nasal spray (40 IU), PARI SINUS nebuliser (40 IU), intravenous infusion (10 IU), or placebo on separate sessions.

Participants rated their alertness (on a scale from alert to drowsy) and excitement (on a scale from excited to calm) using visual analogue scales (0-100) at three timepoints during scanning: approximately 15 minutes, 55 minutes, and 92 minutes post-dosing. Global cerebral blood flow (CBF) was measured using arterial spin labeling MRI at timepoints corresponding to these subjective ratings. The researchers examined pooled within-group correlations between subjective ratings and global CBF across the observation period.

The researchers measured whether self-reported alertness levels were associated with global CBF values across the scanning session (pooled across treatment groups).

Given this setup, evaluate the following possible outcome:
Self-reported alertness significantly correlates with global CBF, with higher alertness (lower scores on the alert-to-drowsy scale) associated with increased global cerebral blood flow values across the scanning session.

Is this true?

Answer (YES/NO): NO